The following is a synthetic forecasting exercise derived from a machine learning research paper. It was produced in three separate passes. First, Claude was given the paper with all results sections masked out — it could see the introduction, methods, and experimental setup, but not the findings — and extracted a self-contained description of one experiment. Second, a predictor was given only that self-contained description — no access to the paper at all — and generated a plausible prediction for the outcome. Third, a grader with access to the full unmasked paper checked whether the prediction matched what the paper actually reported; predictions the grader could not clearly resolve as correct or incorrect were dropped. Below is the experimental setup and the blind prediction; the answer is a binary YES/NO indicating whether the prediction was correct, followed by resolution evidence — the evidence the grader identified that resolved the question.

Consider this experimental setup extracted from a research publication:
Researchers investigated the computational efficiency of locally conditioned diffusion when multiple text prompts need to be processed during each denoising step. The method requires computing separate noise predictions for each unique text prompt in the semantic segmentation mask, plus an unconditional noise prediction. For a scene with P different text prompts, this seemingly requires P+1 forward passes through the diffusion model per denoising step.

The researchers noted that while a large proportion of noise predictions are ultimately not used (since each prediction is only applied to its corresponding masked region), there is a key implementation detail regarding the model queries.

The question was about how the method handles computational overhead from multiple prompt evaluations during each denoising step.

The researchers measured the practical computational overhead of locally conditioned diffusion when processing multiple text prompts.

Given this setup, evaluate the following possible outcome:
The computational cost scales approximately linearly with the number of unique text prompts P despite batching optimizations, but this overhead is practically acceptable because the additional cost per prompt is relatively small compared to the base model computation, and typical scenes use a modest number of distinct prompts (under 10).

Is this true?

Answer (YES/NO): NO